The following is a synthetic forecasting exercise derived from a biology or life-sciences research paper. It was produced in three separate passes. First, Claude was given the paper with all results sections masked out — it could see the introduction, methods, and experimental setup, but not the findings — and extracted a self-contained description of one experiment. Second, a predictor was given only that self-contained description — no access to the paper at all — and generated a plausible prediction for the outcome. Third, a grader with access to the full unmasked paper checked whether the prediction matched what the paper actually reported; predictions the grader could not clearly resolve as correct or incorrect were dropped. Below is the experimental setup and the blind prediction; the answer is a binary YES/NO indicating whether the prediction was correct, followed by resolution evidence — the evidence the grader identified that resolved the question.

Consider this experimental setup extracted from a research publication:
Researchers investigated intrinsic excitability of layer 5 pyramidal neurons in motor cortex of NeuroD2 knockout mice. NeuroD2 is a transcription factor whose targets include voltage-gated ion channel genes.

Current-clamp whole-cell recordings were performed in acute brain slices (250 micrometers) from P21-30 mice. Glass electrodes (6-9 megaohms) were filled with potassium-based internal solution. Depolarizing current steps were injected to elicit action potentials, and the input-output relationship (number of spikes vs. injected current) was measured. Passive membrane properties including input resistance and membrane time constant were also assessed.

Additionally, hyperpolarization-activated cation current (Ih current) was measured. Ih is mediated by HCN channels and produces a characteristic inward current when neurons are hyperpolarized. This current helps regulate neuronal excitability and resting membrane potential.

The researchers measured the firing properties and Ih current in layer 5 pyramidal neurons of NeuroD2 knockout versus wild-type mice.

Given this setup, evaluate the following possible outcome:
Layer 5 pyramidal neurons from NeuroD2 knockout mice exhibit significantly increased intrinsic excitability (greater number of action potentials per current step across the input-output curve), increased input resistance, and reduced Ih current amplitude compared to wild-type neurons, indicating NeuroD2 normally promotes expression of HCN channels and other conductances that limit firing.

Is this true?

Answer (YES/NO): NO